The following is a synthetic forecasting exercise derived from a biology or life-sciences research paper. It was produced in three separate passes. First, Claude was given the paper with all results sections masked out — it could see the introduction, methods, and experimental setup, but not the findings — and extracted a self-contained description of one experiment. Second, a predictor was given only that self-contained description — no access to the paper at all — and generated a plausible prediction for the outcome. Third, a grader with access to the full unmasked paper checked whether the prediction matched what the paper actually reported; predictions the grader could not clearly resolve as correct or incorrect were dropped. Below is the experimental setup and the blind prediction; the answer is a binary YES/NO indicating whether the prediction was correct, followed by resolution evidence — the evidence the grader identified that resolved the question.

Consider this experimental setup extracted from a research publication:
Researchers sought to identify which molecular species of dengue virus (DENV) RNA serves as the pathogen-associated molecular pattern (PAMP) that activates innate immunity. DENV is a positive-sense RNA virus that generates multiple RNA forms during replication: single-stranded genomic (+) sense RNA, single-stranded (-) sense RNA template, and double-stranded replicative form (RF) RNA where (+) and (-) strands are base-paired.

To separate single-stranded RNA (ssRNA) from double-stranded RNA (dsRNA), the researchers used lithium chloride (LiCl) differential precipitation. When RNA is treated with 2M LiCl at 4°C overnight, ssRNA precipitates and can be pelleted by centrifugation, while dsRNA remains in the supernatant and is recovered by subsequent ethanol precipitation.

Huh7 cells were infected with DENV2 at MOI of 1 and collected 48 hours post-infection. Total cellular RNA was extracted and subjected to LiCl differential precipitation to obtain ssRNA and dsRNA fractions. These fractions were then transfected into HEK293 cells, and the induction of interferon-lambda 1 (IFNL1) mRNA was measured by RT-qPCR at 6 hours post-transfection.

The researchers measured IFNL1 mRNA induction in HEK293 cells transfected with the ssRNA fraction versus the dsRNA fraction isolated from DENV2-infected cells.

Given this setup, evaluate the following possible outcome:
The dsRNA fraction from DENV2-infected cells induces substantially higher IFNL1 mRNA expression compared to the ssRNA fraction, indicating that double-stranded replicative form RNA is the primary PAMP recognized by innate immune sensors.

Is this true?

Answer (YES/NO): YES